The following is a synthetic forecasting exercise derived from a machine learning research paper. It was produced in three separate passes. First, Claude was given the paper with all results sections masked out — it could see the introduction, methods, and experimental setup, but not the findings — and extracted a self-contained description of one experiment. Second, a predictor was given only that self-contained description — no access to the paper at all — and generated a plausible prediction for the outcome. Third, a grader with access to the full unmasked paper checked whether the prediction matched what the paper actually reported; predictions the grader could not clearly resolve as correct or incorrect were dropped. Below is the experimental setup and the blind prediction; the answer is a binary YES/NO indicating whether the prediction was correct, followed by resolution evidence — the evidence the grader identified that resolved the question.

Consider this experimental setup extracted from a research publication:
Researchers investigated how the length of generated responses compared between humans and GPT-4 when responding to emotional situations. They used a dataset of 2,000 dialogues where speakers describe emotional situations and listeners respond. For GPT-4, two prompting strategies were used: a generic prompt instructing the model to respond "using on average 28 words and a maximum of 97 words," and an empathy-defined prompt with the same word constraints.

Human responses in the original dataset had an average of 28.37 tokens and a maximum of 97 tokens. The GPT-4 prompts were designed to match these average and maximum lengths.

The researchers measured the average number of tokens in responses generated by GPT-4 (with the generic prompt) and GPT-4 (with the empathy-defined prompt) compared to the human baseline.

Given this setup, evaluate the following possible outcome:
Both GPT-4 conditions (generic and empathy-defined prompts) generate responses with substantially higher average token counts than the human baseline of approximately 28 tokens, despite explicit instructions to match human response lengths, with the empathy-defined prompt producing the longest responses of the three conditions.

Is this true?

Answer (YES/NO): NO